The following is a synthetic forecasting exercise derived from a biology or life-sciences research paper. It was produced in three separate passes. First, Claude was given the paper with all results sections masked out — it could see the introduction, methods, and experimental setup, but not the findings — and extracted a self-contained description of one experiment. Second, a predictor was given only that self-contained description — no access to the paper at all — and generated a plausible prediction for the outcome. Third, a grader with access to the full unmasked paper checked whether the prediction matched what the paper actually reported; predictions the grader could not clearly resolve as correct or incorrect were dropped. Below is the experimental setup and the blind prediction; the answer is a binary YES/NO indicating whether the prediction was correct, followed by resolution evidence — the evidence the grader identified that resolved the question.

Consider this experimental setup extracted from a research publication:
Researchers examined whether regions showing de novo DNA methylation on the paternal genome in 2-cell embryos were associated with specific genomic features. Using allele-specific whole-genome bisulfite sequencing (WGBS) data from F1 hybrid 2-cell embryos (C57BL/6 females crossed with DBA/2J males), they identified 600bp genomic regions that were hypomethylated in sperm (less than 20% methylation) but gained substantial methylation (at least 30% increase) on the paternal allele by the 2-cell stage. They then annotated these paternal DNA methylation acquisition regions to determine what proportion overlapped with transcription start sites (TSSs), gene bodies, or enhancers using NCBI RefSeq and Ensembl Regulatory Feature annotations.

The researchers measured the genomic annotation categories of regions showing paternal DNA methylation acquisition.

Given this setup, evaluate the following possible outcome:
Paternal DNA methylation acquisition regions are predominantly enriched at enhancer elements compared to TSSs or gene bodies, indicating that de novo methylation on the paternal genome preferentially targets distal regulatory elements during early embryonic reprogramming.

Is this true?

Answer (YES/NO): NO